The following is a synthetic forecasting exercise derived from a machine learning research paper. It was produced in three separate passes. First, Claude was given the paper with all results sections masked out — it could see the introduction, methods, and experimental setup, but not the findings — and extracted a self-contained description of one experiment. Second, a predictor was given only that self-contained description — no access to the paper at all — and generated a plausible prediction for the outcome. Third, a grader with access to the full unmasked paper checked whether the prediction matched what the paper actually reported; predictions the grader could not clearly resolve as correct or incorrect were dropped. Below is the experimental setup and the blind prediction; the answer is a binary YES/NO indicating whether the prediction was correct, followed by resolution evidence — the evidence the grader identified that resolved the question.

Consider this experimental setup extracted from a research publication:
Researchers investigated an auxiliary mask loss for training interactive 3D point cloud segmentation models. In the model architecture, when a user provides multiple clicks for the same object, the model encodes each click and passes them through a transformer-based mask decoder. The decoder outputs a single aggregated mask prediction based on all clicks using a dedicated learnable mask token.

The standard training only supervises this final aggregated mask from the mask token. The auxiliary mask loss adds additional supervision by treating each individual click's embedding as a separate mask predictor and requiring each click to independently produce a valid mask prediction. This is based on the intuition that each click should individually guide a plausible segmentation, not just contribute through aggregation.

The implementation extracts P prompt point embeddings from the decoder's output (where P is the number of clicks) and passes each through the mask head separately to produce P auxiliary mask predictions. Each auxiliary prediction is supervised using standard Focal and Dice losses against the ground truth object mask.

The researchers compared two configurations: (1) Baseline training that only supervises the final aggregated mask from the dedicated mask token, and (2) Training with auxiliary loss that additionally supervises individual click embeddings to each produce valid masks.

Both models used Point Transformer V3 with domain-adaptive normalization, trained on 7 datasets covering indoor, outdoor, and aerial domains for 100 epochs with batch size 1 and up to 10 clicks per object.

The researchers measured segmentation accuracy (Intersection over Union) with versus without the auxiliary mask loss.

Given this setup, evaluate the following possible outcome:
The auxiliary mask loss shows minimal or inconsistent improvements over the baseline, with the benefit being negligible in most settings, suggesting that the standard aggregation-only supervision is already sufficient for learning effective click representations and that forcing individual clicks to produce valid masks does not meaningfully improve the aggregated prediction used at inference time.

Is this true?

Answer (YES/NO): NO